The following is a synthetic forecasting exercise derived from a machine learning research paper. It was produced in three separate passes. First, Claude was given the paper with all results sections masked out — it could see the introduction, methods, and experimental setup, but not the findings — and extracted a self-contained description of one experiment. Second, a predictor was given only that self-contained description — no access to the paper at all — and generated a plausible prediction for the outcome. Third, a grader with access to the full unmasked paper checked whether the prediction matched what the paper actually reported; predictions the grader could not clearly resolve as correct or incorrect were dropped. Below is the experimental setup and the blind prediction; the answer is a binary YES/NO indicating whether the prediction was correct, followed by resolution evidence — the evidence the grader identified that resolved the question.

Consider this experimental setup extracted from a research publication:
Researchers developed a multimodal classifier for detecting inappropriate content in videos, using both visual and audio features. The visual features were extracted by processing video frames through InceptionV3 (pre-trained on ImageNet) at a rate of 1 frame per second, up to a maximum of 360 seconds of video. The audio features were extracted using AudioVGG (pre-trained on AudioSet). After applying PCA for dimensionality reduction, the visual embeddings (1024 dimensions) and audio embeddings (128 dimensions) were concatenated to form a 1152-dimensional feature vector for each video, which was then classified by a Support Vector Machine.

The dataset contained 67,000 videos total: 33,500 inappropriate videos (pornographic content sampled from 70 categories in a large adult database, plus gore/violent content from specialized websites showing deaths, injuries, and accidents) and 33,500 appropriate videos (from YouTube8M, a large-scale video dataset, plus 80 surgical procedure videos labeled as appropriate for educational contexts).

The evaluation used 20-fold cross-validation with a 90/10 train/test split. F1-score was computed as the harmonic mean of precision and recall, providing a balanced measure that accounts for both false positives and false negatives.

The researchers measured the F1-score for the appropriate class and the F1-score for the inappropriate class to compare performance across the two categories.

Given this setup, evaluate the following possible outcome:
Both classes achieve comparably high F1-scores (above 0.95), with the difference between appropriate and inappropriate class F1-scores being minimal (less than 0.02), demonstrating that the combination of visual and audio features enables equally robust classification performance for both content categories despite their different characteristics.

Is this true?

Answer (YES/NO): YES